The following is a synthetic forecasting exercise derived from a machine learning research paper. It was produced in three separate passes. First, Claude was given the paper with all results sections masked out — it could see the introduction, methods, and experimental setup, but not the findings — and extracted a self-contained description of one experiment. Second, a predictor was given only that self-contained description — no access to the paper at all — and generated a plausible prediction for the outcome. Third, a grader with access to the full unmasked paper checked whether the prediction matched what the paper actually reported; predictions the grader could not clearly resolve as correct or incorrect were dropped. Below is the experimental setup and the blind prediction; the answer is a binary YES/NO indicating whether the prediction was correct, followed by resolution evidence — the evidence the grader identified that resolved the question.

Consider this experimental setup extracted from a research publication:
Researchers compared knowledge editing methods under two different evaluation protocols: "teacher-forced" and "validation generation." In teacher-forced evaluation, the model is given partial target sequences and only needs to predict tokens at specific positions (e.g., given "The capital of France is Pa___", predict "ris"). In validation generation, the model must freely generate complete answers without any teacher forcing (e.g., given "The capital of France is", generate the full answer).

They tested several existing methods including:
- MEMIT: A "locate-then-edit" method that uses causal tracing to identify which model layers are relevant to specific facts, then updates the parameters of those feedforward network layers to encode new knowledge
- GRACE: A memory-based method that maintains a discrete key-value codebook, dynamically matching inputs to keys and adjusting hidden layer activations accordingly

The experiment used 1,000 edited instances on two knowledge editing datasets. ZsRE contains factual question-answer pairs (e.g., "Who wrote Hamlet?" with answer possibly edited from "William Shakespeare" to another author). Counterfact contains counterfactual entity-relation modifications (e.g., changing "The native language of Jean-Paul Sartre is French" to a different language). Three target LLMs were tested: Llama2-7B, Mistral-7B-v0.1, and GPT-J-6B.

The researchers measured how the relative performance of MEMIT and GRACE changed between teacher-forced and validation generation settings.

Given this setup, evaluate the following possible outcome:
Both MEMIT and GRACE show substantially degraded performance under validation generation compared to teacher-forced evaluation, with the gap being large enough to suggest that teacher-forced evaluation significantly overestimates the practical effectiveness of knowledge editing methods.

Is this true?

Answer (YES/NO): NO